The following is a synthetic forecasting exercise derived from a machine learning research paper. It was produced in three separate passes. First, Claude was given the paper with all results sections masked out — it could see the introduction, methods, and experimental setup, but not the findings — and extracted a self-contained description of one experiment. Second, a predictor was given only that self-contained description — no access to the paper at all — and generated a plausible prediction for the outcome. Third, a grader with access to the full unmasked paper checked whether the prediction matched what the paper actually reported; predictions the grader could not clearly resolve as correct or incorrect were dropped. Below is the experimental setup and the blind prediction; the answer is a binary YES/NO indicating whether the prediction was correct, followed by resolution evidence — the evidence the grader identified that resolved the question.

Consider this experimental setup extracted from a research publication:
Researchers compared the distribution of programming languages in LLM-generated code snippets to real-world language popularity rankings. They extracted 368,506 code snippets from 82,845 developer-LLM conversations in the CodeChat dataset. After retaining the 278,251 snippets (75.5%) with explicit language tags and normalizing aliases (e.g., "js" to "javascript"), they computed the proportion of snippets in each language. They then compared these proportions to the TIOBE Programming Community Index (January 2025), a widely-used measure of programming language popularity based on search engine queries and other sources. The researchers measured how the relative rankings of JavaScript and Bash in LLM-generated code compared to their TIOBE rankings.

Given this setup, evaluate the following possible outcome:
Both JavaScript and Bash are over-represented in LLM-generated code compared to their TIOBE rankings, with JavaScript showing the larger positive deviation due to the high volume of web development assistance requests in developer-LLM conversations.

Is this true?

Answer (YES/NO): NO